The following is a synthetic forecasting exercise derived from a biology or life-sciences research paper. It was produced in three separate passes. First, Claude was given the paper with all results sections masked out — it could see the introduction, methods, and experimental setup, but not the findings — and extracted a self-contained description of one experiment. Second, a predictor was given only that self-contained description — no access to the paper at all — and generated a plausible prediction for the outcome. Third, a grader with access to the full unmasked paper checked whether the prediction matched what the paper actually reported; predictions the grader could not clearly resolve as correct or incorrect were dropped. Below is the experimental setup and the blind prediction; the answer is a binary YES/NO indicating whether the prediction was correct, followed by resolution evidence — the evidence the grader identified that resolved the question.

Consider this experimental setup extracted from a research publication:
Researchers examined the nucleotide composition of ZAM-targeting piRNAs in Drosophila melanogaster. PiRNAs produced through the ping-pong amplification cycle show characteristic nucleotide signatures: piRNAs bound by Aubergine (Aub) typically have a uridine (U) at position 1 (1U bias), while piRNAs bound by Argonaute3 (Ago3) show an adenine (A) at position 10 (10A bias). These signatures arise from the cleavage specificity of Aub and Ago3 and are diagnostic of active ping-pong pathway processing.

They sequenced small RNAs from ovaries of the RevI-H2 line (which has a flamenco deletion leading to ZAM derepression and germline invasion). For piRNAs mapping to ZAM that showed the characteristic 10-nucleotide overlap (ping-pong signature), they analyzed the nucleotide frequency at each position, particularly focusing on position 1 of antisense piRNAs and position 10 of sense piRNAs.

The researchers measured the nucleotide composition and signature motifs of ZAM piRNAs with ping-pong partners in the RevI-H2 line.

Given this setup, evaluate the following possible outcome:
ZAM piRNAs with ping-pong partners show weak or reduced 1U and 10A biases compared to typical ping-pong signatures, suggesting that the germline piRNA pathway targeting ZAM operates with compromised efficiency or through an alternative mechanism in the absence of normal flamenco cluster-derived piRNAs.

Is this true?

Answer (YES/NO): NO